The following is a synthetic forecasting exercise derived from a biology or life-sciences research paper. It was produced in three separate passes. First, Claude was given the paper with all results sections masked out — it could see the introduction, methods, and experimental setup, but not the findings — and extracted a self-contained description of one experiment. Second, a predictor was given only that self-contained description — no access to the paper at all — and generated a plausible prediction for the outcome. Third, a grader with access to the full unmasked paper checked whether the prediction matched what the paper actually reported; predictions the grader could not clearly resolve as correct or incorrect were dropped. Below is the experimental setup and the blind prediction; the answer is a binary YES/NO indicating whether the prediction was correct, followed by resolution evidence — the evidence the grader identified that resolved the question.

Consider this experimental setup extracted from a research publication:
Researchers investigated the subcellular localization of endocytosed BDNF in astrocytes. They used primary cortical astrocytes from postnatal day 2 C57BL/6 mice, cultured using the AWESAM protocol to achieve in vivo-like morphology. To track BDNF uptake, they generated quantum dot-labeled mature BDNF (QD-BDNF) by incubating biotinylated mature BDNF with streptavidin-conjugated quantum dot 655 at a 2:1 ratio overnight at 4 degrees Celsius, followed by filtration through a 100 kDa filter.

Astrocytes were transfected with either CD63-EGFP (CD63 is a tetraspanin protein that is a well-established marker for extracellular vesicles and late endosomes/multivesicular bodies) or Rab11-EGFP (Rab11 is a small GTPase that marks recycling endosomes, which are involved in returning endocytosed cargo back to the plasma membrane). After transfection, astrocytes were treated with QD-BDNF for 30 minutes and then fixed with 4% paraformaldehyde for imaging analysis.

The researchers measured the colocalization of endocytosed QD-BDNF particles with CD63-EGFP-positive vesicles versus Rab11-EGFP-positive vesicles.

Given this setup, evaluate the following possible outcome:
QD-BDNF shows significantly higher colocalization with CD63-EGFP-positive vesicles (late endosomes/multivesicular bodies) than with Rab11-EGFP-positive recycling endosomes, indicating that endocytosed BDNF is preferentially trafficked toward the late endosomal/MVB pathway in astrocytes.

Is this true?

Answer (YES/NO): YES